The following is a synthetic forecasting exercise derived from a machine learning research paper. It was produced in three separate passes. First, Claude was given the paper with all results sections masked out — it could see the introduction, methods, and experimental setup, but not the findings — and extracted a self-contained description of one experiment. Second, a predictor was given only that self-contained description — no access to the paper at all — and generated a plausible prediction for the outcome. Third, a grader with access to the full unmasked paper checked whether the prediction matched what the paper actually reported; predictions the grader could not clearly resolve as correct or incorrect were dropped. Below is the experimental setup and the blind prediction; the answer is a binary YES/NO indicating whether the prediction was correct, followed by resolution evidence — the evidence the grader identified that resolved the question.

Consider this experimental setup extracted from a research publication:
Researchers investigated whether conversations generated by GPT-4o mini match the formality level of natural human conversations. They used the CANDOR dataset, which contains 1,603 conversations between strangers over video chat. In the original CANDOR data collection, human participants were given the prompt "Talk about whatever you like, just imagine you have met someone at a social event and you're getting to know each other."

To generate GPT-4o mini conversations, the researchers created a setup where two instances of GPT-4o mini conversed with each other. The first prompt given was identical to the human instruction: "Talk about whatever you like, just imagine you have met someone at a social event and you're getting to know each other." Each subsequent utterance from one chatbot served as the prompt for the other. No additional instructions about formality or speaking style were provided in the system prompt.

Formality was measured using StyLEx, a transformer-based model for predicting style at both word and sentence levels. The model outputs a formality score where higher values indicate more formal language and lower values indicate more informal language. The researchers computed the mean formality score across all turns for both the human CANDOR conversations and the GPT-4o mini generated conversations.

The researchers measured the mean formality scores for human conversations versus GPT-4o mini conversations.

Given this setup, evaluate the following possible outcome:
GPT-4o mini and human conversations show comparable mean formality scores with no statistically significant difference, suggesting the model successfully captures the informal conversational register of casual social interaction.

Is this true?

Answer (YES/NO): NO